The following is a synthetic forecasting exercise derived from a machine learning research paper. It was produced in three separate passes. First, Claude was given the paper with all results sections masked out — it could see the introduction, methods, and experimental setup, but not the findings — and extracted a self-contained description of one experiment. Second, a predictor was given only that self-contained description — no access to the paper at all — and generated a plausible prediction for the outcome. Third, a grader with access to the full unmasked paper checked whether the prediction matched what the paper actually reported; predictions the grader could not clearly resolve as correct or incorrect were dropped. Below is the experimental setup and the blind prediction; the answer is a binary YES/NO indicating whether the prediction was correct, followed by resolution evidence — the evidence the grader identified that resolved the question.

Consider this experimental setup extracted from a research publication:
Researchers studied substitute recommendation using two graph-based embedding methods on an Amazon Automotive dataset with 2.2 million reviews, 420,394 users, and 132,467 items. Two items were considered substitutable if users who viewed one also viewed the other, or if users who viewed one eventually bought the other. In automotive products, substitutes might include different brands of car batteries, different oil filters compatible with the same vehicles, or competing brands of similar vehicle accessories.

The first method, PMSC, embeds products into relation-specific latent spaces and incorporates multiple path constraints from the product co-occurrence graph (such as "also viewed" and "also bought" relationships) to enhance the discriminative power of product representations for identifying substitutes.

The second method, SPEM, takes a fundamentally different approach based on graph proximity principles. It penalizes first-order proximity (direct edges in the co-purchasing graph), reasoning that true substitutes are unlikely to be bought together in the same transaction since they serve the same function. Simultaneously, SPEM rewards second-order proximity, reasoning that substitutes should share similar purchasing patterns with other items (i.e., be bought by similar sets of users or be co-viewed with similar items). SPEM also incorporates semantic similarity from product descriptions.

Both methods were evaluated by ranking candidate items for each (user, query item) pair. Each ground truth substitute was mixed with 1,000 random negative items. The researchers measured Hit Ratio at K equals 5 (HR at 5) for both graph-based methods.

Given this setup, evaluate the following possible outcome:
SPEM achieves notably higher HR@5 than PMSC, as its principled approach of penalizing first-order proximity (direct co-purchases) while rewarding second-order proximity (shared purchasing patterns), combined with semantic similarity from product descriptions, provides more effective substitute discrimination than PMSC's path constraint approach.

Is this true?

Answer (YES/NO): NO